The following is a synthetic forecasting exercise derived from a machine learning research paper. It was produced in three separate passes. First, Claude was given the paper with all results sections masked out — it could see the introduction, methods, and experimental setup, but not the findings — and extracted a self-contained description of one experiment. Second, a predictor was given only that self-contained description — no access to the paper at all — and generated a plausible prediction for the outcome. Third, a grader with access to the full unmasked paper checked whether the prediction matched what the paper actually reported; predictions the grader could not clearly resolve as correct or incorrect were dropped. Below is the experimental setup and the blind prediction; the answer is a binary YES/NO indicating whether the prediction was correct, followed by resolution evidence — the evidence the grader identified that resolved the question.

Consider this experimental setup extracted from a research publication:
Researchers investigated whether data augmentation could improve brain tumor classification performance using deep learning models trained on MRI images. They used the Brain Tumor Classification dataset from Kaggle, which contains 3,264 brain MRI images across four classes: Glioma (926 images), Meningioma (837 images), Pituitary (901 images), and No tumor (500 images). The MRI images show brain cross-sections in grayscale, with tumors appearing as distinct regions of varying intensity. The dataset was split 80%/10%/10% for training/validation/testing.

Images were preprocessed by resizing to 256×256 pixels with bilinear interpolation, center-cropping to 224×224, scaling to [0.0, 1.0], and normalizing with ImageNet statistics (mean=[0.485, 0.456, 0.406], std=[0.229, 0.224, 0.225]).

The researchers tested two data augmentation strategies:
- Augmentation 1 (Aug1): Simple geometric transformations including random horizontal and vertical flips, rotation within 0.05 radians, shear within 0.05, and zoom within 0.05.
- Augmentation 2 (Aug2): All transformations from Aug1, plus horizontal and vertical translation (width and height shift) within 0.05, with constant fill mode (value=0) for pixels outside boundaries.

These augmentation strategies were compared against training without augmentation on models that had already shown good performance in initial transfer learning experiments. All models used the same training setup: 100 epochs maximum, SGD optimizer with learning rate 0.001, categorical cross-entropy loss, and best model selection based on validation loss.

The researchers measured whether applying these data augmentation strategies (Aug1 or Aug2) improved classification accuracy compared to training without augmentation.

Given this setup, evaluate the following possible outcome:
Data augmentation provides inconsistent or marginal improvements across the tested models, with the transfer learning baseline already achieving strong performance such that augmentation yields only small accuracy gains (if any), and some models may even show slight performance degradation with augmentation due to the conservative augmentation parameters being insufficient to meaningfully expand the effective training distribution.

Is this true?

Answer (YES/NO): NO